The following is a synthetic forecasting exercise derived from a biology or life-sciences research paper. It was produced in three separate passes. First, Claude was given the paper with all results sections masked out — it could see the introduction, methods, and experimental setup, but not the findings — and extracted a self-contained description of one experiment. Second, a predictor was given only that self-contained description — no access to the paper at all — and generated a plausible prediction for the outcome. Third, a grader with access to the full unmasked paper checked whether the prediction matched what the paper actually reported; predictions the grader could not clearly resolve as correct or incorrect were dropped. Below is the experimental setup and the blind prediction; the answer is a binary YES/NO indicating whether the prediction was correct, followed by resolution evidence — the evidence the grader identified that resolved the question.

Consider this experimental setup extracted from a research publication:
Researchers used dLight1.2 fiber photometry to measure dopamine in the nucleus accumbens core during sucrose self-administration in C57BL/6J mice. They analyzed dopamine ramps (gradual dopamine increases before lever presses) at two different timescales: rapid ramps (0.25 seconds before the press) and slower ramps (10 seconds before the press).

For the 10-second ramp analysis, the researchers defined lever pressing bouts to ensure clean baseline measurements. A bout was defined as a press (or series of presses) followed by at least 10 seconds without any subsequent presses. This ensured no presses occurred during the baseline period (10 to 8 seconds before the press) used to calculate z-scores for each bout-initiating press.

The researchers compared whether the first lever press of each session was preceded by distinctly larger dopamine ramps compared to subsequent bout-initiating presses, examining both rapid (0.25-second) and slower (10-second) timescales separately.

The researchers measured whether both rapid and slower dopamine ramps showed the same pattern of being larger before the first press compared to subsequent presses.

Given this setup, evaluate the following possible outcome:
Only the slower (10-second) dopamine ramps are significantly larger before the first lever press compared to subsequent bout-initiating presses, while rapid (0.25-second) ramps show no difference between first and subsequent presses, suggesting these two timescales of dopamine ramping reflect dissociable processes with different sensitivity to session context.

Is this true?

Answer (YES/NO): NO